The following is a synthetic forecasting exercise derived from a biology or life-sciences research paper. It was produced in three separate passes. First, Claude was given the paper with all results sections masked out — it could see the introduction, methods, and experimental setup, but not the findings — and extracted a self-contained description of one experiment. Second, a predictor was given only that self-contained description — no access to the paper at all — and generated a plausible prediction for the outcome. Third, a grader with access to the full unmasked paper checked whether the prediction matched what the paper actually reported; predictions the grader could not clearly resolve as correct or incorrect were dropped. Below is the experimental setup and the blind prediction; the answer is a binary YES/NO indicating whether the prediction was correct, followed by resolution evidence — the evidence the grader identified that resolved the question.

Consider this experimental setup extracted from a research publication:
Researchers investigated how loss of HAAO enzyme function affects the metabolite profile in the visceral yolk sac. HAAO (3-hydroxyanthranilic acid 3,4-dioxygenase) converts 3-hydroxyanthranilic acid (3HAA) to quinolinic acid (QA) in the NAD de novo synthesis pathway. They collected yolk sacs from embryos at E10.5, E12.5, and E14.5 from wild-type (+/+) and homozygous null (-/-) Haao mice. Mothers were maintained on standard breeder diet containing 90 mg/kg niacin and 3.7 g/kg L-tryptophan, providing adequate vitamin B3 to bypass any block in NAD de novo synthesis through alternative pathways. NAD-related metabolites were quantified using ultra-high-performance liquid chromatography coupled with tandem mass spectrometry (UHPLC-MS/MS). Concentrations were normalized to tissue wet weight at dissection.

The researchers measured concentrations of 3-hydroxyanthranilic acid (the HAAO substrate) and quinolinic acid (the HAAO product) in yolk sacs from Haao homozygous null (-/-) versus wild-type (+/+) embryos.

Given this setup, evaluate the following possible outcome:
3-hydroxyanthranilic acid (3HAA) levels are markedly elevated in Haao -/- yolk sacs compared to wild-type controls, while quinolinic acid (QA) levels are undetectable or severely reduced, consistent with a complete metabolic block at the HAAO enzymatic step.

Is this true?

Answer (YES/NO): YES